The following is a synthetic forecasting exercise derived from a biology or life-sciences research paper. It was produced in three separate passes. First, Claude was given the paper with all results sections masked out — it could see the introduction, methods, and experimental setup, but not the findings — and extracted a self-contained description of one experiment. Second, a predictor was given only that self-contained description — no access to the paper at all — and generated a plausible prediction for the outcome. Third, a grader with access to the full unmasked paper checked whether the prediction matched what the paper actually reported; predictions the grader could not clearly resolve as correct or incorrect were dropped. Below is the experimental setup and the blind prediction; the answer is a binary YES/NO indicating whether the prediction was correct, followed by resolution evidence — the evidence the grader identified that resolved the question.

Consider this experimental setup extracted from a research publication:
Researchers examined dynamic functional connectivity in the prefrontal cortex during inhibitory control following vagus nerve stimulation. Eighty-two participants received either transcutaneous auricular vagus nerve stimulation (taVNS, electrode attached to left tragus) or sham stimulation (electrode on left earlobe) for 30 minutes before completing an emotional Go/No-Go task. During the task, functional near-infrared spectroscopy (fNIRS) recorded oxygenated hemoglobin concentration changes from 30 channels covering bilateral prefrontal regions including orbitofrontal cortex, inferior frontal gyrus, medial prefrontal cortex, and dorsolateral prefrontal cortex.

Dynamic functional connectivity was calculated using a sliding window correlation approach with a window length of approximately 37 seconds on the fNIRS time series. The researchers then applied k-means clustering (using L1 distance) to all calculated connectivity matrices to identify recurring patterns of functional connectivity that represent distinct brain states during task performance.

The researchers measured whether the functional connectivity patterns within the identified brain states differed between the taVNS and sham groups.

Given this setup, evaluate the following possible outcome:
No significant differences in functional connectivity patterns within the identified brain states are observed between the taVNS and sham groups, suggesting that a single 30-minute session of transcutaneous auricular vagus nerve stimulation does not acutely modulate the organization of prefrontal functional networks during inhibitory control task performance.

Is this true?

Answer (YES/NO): NO